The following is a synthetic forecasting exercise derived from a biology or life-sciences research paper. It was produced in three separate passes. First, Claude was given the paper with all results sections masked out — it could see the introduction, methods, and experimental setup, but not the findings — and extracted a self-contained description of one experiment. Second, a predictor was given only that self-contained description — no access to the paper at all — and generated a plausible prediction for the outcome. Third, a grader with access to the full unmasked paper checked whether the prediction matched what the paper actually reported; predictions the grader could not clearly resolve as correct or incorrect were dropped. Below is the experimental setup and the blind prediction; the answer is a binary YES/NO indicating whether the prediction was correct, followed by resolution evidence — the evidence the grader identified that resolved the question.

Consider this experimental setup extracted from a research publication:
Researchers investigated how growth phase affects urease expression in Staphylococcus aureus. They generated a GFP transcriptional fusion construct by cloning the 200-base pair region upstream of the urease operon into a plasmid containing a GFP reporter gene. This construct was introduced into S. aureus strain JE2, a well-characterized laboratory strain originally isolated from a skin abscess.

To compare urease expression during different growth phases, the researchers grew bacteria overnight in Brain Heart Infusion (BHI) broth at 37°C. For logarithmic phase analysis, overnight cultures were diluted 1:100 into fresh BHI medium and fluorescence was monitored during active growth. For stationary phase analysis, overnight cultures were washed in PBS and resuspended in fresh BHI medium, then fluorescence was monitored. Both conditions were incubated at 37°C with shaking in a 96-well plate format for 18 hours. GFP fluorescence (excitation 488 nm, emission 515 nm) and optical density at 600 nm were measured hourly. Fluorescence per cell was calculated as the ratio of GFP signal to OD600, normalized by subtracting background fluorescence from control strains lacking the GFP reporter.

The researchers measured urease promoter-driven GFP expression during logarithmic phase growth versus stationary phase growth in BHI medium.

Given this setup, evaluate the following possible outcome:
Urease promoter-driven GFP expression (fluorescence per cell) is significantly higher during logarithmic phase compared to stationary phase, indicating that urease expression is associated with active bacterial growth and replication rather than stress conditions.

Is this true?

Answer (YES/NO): NO